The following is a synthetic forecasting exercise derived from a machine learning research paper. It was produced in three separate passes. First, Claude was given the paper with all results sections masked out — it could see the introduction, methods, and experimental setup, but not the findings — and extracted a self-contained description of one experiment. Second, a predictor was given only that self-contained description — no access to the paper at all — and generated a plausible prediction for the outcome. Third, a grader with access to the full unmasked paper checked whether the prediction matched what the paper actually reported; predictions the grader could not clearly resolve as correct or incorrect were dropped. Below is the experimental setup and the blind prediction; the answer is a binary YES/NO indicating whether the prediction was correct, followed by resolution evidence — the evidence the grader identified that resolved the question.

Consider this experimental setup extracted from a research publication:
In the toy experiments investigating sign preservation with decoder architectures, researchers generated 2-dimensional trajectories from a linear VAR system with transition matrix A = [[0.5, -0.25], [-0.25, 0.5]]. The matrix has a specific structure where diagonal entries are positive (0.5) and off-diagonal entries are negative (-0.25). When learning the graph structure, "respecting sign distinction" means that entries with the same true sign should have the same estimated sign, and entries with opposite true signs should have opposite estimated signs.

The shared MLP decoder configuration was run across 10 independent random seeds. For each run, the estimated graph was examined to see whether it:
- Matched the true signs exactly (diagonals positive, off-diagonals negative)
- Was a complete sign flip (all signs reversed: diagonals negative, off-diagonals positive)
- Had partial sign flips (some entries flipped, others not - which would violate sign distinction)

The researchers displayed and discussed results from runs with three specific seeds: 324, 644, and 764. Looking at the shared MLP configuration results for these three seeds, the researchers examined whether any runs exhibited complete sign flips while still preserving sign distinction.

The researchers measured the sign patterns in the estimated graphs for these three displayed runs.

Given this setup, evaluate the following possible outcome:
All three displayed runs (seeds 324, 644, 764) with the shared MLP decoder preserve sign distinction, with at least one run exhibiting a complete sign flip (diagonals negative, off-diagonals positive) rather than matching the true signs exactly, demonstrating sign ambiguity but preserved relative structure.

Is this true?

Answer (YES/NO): YES